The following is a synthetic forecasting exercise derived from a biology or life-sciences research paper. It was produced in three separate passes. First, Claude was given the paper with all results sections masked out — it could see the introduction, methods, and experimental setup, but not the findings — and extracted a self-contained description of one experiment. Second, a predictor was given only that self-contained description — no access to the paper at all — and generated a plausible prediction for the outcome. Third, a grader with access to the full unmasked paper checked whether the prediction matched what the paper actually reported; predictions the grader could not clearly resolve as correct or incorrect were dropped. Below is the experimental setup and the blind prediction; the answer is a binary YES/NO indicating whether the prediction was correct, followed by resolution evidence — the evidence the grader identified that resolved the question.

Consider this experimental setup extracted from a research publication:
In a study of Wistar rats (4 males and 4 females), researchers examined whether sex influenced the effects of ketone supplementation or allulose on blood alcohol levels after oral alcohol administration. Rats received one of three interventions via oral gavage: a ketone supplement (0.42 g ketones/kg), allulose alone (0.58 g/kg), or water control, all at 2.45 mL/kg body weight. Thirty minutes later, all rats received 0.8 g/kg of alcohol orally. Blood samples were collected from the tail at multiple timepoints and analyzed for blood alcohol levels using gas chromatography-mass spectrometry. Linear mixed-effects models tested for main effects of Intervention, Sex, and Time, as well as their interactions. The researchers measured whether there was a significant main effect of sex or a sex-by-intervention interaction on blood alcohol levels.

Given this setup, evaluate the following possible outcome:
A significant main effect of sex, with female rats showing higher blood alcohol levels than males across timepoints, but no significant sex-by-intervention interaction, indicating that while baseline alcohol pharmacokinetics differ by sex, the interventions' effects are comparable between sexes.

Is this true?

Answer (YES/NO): NO